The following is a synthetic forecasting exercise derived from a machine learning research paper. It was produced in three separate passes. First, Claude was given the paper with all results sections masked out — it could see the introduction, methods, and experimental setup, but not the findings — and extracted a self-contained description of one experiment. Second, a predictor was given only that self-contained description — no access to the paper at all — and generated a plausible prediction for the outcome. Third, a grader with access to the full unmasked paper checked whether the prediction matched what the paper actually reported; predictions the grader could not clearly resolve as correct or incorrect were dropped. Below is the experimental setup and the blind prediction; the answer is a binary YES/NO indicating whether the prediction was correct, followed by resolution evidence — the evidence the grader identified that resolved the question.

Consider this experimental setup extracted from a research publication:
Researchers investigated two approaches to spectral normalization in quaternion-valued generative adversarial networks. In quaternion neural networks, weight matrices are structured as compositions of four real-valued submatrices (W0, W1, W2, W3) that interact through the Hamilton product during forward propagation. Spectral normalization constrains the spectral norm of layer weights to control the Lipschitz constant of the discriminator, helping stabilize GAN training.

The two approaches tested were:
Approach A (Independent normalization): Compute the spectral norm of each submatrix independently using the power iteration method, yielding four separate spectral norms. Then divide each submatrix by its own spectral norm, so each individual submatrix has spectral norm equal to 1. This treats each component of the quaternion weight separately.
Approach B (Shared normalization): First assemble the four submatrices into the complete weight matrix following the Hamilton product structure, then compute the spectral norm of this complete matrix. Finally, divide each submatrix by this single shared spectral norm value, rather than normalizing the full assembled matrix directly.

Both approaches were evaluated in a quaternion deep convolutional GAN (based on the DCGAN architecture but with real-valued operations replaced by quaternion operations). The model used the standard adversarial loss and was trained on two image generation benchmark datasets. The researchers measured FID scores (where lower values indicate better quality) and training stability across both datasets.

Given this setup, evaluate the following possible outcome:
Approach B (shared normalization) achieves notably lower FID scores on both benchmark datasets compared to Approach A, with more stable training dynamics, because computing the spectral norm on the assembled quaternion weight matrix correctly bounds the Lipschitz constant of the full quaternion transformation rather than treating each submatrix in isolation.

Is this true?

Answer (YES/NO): YES